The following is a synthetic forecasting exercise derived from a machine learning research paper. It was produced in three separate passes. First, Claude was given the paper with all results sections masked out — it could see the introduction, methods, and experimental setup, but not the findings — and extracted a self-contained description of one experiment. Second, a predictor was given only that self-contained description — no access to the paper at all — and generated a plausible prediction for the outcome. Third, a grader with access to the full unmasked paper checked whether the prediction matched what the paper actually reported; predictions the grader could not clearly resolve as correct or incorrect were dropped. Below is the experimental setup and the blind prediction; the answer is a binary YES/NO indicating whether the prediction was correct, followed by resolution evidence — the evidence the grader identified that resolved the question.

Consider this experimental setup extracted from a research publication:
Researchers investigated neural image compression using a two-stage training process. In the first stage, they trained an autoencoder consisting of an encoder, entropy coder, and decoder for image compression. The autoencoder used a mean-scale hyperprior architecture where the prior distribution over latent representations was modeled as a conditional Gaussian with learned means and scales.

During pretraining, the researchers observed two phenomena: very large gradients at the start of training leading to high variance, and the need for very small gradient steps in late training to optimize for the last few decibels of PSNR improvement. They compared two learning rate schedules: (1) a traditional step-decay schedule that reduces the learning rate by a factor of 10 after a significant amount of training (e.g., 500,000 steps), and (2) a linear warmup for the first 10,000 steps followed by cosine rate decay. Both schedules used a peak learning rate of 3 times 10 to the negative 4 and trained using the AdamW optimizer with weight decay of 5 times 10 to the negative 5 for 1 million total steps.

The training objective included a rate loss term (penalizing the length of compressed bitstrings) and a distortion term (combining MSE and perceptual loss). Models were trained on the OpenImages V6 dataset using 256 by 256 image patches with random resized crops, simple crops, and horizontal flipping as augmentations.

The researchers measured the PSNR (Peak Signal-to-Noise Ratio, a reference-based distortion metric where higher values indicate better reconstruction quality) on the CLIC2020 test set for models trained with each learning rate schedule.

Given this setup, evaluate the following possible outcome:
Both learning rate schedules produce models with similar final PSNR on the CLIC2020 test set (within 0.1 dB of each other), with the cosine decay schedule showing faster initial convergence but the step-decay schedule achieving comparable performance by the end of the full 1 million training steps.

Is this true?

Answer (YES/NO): NO